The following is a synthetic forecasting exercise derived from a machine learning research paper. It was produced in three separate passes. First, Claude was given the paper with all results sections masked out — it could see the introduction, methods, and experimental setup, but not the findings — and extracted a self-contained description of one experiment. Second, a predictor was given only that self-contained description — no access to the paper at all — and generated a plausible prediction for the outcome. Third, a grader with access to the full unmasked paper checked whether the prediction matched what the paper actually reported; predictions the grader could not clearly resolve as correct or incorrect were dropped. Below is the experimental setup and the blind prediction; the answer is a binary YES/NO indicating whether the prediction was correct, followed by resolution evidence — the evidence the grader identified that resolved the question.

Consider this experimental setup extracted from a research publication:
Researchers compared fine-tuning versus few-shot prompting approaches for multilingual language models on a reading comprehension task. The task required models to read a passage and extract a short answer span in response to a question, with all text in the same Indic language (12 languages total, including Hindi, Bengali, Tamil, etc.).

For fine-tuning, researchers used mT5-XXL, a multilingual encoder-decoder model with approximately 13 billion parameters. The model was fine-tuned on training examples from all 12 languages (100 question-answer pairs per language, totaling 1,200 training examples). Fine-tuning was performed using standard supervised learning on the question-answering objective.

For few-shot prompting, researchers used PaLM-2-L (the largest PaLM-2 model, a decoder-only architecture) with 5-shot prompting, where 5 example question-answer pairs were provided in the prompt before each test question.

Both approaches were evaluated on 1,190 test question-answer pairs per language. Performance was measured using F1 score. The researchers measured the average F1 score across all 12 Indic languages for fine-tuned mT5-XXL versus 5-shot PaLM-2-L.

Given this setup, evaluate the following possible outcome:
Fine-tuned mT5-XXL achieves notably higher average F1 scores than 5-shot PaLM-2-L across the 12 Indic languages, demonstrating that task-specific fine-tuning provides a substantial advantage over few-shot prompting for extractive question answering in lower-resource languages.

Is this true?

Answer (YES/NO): NO